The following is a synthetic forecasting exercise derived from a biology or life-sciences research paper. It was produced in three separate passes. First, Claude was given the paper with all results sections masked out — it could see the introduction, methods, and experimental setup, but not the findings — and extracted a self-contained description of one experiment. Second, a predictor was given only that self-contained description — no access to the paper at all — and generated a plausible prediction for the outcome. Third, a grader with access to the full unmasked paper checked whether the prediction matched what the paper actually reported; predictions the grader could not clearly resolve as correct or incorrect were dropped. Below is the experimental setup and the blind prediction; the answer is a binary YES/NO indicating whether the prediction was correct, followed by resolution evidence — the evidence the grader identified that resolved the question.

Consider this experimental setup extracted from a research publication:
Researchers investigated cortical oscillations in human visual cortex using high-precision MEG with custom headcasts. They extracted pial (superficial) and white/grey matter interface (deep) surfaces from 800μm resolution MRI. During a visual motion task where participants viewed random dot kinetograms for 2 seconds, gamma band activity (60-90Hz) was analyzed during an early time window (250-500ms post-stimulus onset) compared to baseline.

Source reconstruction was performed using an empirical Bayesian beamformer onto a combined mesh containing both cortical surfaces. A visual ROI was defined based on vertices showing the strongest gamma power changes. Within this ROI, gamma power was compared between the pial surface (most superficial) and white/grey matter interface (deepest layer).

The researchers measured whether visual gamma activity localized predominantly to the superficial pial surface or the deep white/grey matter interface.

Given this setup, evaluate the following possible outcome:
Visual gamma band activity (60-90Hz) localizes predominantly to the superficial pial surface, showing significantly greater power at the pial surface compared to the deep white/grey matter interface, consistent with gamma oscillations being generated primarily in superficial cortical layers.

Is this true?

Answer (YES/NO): YES